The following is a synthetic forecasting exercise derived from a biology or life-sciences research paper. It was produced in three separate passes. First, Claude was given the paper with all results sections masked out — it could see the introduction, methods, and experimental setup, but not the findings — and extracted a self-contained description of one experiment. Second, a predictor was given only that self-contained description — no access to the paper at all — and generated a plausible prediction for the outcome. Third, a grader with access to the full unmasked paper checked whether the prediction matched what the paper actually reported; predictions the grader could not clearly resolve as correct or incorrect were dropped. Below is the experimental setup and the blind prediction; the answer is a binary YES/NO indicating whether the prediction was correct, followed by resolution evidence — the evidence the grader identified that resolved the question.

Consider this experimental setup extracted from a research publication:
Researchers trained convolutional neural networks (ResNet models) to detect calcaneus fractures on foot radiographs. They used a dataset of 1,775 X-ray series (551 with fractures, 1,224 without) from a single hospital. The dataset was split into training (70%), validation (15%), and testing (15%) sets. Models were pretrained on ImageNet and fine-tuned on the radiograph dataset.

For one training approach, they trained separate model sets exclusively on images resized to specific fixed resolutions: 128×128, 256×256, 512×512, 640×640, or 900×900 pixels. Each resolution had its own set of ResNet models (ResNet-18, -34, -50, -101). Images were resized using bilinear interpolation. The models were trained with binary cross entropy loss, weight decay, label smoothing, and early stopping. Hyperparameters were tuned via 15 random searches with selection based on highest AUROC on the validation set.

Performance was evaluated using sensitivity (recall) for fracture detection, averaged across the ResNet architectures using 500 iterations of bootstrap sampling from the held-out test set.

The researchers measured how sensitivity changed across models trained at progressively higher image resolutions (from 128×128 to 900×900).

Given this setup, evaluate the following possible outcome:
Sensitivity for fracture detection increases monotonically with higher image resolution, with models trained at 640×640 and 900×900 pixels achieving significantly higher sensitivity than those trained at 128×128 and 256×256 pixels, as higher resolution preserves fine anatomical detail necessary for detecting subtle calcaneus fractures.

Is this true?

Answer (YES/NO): NO